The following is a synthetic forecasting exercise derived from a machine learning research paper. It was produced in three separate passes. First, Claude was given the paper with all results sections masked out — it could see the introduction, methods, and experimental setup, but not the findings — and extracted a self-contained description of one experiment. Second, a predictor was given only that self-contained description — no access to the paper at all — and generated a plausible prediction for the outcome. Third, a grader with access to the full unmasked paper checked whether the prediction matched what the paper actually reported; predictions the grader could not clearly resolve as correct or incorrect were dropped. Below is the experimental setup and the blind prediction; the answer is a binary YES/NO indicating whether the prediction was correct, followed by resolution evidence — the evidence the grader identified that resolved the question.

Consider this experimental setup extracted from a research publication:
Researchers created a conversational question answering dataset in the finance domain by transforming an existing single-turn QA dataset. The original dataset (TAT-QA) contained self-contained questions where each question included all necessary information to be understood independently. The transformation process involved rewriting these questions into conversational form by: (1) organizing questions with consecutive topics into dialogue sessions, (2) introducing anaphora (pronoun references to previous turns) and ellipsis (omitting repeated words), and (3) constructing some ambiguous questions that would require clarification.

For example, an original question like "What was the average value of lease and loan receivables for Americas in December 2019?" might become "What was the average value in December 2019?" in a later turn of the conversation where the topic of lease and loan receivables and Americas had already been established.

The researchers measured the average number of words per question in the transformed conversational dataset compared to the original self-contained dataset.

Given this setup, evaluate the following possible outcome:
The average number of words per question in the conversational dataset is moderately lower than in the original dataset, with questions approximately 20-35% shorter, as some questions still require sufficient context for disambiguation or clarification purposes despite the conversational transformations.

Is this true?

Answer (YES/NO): YES